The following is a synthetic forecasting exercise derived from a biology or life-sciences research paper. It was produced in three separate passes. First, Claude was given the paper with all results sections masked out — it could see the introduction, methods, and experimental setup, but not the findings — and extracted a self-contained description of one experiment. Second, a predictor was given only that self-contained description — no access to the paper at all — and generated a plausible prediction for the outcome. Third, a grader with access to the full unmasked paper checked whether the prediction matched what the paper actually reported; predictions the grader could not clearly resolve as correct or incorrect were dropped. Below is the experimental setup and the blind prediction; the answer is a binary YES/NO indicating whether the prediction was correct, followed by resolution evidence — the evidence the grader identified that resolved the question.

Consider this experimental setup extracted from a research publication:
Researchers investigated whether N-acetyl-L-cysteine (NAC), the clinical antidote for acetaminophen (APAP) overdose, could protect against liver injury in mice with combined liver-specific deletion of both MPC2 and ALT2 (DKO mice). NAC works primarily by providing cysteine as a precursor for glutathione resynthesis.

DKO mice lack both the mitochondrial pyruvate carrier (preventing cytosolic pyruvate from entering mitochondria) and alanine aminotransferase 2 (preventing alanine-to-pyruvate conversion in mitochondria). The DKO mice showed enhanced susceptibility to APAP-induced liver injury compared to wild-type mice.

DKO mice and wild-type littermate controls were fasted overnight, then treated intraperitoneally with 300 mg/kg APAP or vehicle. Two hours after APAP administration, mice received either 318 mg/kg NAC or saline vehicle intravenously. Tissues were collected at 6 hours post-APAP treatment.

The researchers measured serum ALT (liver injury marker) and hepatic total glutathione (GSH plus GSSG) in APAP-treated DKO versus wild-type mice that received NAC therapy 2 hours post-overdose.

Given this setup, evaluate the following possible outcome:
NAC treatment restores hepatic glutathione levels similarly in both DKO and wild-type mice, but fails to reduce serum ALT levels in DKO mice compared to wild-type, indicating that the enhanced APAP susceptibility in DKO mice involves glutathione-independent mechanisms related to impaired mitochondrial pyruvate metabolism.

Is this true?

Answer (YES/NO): NO